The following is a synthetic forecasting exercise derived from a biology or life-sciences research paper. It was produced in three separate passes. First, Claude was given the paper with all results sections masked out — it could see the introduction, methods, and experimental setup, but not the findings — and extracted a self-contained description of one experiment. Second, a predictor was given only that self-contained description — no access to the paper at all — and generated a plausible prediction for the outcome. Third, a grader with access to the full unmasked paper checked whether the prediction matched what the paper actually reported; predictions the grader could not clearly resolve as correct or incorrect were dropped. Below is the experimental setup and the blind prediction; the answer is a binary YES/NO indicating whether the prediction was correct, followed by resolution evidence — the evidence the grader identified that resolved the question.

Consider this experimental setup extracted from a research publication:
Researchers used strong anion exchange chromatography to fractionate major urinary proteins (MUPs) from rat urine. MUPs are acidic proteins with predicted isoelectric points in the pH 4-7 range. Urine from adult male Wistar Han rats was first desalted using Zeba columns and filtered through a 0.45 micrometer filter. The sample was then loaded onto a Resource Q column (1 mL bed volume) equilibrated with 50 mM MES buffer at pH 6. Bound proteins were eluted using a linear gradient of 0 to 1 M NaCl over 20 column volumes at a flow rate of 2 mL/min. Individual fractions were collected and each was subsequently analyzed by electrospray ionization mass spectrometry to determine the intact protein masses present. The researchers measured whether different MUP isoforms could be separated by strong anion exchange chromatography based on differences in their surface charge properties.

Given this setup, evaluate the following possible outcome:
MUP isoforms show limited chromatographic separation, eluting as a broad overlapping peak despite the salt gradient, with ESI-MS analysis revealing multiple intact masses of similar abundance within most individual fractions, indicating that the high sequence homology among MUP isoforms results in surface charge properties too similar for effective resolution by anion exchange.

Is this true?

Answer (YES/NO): NO